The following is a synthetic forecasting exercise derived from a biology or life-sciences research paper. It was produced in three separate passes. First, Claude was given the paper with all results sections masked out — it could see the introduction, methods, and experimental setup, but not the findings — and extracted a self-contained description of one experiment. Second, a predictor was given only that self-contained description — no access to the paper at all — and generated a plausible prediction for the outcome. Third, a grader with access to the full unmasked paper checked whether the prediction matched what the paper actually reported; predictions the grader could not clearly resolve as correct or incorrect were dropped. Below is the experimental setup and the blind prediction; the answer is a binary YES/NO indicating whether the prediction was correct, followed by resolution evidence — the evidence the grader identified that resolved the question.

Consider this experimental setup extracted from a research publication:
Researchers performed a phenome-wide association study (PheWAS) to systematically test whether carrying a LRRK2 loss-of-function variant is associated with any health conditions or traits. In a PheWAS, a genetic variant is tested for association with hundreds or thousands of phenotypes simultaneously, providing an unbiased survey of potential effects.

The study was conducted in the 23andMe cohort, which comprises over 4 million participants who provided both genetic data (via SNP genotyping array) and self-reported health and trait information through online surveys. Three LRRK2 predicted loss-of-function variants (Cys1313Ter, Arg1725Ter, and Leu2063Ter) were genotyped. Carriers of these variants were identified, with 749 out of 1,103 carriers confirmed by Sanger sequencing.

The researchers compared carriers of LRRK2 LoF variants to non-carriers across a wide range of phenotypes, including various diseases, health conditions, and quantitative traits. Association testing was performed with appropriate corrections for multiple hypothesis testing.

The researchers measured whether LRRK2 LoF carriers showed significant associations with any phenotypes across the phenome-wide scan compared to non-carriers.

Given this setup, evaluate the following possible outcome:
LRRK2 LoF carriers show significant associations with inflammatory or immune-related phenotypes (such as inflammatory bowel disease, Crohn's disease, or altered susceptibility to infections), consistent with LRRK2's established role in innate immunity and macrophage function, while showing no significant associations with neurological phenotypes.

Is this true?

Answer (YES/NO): NO